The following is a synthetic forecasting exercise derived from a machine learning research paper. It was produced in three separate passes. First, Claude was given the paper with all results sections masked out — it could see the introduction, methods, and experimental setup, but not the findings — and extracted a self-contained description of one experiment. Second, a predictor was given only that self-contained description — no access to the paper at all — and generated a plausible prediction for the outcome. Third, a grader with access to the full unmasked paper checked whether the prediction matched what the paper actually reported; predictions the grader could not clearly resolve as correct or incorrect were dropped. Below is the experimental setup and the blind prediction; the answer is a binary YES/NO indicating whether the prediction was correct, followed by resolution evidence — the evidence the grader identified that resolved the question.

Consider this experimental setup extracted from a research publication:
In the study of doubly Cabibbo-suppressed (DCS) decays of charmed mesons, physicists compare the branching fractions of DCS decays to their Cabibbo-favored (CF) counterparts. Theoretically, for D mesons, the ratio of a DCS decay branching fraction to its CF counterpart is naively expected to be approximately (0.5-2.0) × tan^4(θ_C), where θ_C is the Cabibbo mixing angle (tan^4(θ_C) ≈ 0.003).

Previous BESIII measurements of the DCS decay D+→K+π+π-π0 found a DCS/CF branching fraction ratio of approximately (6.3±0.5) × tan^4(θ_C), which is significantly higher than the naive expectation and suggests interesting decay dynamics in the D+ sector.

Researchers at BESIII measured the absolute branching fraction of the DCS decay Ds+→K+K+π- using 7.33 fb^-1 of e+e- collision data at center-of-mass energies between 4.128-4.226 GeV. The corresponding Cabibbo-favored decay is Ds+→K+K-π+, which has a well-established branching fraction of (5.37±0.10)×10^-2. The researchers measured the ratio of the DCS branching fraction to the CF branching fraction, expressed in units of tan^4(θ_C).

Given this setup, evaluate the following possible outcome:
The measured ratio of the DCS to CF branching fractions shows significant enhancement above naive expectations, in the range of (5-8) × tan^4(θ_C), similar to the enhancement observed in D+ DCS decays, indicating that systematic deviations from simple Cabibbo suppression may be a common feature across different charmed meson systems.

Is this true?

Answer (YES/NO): NO